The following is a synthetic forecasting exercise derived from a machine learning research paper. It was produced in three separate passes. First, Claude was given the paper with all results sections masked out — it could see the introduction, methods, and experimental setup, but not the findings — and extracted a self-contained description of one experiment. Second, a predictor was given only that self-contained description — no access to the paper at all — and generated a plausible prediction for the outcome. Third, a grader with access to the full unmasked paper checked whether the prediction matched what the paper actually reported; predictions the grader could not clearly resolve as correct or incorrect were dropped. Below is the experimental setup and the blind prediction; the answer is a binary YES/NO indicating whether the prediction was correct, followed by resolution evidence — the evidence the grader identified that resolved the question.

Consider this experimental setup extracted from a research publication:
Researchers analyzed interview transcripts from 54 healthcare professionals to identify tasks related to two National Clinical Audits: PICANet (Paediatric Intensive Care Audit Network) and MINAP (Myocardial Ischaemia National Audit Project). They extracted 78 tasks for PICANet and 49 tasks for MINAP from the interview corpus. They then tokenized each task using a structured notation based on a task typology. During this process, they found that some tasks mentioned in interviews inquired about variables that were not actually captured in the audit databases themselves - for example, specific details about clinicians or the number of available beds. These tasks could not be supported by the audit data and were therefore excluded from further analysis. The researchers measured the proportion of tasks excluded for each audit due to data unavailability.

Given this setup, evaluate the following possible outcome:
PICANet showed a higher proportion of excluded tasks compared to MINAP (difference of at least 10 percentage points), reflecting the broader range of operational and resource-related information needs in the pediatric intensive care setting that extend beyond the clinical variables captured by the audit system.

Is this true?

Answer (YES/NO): NO